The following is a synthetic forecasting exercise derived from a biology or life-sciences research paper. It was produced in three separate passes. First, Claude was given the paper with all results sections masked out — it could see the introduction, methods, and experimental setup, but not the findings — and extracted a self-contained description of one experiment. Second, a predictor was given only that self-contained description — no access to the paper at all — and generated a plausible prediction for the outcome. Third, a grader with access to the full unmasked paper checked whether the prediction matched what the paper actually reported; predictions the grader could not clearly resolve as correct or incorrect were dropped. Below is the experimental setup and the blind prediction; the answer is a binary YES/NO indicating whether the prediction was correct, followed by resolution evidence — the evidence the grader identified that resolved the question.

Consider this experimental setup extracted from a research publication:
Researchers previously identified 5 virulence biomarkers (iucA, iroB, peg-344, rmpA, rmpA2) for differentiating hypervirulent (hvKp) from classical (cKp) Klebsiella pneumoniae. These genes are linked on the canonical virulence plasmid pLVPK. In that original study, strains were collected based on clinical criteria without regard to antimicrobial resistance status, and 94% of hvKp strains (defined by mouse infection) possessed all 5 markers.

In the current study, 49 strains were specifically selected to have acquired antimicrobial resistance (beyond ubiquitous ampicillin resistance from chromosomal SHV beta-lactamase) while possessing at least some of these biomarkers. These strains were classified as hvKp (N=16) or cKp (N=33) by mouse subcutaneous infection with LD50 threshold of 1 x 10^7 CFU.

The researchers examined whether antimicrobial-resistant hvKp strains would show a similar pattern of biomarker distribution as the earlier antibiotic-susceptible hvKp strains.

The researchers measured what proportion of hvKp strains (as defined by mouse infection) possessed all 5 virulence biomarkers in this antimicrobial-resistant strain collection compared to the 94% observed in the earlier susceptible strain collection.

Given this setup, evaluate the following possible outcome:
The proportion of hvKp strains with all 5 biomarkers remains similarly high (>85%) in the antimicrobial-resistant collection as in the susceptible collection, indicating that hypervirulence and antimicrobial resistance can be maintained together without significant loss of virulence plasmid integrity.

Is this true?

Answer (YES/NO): YES